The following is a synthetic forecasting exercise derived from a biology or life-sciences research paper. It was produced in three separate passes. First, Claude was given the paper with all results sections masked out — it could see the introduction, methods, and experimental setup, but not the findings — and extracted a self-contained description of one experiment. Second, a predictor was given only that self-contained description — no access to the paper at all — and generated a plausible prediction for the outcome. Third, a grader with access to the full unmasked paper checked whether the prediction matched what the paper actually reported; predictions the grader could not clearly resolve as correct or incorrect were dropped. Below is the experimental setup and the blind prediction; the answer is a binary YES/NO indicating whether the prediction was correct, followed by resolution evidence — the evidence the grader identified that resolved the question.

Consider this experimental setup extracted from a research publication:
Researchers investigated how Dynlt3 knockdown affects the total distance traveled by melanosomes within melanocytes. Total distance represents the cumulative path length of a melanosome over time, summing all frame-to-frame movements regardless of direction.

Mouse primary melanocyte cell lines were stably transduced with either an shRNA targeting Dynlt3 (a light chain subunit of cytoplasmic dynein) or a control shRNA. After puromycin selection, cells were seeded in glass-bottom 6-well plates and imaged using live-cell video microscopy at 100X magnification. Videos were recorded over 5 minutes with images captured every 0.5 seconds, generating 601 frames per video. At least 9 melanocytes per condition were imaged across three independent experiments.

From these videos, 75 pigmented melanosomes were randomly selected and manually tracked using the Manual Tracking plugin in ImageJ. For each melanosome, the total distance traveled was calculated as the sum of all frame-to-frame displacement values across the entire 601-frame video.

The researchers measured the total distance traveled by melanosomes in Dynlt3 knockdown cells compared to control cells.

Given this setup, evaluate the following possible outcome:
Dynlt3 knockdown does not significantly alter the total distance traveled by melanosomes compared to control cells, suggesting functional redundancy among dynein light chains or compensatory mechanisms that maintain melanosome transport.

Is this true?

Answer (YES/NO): NO